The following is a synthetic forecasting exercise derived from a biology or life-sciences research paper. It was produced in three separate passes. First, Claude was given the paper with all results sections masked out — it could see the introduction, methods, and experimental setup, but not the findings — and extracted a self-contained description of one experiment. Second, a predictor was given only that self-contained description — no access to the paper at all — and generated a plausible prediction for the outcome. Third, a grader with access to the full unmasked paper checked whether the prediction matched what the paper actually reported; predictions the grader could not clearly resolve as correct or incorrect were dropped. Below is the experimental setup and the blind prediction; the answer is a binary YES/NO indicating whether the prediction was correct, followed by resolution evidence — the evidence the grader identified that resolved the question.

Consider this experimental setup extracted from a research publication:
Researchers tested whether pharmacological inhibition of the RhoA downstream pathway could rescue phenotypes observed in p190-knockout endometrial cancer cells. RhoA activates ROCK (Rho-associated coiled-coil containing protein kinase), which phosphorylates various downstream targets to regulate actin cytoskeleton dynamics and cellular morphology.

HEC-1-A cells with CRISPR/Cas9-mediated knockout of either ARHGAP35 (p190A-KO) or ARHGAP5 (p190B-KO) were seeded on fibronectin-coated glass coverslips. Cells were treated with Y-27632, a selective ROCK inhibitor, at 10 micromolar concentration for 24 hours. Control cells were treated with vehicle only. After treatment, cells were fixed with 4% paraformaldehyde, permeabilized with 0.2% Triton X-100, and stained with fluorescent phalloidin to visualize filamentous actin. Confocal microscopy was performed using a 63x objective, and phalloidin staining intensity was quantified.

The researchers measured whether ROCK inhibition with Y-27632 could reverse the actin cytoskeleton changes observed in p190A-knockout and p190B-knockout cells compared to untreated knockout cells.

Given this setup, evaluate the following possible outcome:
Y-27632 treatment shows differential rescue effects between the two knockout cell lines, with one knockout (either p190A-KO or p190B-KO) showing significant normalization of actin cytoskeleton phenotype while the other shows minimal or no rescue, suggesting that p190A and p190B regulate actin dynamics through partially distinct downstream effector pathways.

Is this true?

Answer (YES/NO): NO